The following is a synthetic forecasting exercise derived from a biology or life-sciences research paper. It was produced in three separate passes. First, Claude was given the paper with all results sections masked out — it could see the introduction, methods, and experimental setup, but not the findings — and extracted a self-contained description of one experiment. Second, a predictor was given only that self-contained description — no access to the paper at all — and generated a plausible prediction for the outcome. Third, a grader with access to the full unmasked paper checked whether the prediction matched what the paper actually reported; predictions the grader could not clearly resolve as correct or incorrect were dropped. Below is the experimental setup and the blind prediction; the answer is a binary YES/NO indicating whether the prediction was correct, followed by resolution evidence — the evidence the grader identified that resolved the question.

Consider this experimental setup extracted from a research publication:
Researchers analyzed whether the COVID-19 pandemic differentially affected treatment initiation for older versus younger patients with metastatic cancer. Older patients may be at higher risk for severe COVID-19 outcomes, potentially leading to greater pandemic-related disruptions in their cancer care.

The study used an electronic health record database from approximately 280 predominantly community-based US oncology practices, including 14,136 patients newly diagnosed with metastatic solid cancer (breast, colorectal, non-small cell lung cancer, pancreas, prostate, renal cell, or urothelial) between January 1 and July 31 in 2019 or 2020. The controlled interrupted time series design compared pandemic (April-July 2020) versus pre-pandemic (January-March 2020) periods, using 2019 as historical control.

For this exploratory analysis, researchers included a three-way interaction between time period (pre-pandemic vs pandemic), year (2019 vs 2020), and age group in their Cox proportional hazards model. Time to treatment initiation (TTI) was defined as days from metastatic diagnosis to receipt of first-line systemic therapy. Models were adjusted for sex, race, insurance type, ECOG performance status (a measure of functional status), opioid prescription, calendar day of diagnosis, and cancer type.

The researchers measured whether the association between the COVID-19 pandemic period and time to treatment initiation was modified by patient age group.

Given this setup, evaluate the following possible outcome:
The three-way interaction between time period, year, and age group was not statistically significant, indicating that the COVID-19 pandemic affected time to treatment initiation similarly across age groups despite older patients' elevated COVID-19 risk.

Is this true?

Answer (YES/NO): YES